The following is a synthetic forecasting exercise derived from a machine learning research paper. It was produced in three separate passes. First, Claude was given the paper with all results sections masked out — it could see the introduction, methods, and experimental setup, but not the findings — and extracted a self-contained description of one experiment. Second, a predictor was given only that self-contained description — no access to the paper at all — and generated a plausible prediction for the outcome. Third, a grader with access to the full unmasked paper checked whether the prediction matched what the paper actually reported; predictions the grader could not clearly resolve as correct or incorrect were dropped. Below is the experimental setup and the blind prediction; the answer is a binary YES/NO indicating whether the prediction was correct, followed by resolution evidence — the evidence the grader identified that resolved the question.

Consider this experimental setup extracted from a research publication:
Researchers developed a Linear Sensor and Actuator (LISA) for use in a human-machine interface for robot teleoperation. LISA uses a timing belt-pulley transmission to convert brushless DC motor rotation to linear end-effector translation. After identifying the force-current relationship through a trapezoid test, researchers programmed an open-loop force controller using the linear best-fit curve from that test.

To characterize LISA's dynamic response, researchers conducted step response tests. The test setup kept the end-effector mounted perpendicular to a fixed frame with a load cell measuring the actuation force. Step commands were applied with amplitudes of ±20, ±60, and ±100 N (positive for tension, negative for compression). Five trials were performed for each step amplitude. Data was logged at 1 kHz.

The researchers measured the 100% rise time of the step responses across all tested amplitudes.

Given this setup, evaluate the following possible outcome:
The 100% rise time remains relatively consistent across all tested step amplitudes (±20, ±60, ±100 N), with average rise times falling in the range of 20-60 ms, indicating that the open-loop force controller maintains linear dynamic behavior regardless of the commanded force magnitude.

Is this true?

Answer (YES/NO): NO